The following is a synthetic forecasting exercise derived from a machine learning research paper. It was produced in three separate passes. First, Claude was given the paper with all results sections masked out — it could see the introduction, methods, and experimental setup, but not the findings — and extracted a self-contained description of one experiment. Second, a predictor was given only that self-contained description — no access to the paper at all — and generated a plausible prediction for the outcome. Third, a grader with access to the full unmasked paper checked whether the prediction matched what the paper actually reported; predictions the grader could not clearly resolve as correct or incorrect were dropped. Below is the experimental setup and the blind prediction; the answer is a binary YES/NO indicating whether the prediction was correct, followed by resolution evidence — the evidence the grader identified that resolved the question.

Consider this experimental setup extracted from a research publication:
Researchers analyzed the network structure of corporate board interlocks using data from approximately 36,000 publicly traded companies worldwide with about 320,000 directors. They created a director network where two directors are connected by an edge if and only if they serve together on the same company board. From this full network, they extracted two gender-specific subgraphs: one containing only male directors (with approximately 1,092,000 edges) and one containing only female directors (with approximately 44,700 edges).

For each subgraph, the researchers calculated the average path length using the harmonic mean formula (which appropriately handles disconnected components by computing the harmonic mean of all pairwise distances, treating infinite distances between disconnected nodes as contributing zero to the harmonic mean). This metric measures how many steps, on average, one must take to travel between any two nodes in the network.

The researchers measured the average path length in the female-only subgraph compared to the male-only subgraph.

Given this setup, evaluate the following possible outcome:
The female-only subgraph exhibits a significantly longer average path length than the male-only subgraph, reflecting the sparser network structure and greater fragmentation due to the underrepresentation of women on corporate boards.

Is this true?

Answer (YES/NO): YES